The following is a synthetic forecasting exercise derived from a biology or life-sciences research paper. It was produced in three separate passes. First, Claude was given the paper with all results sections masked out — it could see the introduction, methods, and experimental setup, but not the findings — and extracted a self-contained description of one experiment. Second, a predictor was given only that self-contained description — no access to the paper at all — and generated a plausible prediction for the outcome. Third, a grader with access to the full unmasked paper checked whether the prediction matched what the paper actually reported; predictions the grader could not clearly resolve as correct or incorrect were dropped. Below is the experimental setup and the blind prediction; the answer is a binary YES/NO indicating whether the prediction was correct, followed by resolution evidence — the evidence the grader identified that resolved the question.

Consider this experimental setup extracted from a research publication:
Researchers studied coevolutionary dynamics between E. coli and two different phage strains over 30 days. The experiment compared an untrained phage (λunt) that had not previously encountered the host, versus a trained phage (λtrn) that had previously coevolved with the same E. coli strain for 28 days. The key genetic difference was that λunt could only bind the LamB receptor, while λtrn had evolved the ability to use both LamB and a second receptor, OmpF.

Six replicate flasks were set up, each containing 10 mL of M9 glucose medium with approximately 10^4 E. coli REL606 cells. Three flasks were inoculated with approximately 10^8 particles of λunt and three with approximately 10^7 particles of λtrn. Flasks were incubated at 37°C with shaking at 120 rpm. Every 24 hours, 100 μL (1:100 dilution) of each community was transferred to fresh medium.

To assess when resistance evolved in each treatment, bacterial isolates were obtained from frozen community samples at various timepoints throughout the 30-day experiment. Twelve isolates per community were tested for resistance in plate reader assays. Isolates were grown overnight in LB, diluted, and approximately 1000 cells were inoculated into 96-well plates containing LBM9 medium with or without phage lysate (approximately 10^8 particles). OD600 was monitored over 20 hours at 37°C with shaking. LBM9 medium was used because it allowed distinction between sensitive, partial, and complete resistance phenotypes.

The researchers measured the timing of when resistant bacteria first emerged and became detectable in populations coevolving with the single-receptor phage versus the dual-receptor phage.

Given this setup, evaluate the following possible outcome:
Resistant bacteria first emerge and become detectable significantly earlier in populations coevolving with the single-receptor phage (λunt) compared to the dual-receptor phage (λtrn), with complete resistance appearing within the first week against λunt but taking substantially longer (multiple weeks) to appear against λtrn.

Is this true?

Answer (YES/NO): YES